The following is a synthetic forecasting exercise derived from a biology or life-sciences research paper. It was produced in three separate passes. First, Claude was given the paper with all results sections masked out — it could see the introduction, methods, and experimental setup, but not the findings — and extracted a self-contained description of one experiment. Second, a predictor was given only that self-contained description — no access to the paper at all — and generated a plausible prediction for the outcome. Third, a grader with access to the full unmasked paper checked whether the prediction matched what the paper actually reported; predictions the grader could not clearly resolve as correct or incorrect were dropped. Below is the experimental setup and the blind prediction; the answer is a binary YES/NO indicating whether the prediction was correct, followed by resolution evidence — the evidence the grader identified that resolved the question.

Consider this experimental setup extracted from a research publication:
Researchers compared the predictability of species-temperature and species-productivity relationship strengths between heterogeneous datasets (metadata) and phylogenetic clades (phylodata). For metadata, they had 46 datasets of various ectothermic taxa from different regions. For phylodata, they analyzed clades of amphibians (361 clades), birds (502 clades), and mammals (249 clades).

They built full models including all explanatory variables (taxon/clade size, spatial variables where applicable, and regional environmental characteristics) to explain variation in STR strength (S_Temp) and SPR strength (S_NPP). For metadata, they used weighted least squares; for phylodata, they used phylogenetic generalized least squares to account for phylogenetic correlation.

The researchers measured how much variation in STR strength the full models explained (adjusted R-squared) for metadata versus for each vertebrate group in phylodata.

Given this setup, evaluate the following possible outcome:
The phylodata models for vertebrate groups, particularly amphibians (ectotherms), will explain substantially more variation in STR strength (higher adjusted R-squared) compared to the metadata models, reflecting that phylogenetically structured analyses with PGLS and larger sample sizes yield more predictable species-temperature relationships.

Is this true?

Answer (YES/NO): NO